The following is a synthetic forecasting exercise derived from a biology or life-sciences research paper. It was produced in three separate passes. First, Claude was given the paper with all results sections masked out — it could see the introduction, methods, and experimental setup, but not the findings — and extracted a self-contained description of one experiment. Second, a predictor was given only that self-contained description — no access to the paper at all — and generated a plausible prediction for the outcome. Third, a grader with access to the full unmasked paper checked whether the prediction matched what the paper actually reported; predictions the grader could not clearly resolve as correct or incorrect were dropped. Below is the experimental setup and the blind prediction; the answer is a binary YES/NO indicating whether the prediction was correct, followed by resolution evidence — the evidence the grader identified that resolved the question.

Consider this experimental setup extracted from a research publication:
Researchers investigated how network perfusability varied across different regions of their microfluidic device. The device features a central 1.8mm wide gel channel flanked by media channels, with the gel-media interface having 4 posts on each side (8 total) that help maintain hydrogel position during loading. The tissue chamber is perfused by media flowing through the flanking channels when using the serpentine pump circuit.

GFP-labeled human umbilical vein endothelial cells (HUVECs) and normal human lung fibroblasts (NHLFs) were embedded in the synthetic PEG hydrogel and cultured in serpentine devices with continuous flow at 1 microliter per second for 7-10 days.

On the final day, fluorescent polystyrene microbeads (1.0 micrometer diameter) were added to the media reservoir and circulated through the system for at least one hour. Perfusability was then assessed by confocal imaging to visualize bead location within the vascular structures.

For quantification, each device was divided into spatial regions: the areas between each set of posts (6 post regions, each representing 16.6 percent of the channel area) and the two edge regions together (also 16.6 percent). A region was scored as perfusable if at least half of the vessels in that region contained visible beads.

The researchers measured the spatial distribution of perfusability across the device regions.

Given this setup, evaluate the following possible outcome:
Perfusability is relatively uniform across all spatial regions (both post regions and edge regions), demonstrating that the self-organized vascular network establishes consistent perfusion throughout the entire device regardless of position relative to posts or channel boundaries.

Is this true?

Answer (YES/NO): NO